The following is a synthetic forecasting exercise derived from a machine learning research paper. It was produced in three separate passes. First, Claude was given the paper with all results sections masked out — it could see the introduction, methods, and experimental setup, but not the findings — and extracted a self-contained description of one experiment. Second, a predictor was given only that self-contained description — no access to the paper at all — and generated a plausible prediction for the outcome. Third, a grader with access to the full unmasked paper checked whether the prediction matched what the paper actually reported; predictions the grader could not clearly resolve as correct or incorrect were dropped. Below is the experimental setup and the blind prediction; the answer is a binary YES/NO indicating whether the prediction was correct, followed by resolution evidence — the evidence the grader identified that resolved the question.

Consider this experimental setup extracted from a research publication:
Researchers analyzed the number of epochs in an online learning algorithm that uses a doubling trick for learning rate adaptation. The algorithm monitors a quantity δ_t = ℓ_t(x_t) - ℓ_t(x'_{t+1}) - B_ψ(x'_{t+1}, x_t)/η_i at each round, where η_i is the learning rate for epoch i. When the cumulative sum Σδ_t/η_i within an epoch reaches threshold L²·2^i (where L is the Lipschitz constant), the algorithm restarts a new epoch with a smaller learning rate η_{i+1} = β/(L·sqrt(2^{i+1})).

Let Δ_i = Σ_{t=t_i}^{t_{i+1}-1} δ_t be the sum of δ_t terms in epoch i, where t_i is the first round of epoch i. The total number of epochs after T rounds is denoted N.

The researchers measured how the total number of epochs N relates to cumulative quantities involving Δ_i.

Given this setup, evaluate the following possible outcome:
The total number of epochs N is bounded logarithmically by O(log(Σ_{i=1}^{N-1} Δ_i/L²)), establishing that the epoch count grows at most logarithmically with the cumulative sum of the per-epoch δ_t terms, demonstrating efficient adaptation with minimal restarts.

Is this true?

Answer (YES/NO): NO